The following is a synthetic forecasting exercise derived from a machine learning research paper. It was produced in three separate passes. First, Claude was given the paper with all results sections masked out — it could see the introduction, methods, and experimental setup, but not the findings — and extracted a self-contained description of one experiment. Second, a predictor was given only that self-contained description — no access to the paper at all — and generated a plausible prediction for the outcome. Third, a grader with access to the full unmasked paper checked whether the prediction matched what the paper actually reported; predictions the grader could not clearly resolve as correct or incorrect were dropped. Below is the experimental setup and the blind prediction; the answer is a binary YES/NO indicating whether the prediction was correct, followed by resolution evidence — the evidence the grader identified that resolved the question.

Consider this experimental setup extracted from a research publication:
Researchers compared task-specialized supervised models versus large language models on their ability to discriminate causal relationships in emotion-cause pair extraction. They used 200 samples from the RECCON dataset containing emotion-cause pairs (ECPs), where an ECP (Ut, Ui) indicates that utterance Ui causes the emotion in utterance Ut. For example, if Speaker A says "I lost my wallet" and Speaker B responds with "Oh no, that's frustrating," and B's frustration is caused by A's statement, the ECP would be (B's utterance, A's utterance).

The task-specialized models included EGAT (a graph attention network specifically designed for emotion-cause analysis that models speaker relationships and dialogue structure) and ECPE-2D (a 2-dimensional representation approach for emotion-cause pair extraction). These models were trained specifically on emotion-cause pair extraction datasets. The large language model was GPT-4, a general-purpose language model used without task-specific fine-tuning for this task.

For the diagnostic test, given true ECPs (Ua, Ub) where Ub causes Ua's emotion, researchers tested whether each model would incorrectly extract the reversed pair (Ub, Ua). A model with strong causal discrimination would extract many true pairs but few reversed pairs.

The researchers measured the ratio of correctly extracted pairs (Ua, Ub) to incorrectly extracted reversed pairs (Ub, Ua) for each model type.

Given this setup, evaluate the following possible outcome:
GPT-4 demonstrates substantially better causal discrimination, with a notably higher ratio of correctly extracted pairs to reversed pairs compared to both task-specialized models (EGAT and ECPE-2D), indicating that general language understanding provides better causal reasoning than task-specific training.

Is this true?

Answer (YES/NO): NO